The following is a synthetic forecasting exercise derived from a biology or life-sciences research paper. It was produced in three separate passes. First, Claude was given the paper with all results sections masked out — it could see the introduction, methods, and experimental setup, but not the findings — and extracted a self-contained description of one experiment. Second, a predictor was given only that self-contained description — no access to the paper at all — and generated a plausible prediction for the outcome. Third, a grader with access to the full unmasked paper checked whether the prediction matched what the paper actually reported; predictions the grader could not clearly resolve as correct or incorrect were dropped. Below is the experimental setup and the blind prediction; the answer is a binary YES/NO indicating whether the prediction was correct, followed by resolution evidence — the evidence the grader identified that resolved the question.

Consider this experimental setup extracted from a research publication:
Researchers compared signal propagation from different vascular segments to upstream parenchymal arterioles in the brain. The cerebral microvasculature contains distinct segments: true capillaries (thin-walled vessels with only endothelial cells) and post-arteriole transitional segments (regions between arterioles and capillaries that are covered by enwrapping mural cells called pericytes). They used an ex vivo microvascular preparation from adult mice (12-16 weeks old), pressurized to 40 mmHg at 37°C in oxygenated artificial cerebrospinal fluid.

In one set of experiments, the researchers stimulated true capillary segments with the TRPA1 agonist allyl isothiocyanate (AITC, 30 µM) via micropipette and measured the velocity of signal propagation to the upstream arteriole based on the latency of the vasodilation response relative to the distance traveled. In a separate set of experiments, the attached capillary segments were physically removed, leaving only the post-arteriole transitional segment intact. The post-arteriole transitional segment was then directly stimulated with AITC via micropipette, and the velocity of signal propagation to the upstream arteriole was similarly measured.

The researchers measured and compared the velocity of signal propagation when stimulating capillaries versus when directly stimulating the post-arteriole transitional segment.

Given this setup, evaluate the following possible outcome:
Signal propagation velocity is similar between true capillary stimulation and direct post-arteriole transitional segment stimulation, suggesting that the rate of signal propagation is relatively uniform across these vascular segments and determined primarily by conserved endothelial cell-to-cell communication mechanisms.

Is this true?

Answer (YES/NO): NO